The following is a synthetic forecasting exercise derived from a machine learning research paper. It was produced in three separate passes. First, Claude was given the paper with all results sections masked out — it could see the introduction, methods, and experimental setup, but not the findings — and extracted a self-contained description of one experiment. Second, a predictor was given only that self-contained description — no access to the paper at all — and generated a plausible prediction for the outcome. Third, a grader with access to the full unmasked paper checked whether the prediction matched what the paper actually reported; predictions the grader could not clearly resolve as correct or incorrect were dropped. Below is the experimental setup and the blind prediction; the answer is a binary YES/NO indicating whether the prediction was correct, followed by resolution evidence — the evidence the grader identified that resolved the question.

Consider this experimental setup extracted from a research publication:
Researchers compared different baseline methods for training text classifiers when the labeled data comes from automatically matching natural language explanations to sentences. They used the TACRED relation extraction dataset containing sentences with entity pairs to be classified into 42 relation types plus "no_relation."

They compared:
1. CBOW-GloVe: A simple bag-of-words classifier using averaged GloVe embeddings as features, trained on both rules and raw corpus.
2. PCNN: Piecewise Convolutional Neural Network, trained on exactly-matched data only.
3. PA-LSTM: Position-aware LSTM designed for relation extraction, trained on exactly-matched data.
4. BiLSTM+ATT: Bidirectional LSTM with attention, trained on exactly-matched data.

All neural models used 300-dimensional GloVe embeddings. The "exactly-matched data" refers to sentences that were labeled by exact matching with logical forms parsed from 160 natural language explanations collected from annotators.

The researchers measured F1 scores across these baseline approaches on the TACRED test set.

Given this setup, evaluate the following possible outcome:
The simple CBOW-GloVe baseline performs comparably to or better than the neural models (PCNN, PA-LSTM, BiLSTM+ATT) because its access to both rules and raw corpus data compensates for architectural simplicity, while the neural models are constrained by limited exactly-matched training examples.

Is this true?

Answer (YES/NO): NO